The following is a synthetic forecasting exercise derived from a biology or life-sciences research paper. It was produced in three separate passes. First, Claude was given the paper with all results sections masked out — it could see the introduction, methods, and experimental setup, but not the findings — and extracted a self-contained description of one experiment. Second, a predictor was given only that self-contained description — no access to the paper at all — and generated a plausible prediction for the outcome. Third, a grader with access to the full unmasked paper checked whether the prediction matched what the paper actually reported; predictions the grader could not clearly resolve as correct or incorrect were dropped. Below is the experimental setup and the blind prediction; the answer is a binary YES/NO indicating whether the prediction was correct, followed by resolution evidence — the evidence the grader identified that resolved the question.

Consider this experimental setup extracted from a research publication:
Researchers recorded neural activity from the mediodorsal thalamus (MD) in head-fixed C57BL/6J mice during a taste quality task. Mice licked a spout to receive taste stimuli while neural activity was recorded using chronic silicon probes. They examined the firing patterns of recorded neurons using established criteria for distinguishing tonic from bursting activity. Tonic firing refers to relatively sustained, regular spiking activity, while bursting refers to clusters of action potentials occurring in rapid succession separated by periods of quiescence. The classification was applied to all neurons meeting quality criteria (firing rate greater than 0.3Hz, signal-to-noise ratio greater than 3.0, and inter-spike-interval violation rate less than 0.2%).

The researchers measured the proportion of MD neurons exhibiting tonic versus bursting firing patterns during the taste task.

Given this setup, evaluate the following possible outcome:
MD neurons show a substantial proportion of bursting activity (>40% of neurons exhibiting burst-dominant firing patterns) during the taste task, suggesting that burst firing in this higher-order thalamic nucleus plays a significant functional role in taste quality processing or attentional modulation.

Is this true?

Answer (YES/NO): NO